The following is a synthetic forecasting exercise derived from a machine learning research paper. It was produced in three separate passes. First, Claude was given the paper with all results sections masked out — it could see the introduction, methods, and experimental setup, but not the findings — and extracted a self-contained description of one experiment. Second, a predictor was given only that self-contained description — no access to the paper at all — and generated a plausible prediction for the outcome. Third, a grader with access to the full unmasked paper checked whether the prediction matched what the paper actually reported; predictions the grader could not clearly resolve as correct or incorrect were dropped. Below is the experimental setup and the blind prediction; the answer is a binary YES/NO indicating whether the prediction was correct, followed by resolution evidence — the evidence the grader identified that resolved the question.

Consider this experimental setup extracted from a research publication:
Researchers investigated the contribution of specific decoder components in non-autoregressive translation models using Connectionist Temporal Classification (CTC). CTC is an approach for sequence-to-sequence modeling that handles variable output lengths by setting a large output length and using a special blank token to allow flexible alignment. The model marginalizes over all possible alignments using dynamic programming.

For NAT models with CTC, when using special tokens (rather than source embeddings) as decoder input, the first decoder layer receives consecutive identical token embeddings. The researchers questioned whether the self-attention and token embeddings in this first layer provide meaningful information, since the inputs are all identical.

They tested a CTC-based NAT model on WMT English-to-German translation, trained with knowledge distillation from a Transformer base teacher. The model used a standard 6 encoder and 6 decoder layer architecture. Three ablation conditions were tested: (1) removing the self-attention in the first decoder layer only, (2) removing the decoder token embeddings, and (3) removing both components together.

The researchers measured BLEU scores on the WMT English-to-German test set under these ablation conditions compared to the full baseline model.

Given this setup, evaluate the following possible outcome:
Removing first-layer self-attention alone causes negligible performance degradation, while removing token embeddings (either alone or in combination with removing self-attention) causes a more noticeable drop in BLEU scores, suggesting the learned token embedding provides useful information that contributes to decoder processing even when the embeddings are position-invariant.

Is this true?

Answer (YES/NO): NO